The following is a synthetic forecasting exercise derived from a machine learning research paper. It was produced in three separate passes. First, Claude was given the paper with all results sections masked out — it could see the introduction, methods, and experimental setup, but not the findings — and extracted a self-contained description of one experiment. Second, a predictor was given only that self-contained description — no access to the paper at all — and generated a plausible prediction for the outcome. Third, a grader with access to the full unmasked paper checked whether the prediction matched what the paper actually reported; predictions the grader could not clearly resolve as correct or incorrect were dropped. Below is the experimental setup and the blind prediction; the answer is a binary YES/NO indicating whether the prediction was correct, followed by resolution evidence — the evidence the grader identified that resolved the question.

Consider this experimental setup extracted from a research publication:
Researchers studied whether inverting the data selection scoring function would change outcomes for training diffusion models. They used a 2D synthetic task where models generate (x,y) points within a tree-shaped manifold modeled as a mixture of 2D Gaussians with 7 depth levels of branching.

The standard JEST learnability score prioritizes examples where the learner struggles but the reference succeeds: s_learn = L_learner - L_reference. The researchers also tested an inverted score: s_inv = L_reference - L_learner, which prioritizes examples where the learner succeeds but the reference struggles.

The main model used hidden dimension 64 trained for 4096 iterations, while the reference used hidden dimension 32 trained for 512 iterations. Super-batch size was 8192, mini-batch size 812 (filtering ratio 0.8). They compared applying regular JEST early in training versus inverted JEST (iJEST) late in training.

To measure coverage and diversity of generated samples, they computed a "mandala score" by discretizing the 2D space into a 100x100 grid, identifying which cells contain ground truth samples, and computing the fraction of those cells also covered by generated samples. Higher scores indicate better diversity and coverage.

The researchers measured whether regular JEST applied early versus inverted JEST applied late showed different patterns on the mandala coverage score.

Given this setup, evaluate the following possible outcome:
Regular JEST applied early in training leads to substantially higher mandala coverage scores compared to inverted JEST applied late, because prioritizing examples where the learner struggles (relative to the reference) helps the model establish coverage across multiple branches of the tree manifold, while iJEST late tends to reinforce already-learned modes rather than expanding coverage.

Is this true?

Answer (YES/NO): NO